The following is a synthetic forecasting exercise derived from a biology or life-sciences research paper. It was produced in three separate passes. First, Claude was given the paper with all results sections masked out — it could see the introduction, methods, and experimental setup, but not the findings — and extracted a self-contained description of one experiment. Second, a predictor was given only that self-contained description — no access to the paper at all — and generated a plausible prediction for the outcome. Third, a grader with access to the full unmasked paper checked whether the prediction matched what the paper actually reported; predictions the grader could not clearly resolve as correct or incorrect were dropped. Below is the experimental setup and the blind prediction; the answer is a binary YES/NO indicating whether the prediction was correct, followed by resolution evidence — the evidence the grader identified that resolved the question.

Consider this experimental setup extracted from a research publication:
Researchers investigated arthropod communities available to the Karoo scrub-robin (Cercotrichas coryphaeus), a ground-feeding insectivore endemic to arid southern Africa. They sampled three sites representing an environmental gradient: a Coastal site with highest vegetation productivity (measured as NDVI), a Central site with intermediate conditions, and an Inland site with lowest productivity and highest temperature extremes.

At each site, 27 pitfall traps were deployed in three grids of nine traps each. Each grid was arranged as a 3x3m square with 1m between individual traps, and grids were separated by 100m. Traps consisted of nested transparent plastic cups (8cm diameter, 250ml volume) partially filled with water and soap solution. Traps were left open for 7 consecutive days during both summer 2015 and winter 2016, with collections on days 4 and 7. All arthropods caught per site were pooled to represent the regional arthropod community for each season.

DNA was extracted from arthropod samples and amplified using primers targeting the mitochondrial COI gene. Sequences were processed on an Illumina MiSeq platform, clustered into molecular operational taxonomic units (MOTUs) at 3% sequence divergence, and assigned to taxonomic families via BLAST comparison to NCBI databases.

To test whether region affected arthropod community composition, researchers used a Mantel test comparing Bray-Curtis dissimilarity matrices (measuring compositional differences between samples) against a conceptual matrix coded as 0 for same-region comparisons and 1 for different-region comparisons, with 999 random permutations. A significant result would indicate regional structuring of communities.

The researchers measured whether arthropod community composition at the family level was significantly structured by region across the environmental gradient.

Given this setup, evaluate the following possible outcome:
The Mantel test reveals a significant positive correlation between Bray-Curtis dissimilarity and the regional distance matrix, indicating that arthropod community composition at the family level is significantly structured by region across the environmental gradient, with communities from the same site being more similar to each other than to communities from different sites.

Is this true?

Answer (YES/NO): NO